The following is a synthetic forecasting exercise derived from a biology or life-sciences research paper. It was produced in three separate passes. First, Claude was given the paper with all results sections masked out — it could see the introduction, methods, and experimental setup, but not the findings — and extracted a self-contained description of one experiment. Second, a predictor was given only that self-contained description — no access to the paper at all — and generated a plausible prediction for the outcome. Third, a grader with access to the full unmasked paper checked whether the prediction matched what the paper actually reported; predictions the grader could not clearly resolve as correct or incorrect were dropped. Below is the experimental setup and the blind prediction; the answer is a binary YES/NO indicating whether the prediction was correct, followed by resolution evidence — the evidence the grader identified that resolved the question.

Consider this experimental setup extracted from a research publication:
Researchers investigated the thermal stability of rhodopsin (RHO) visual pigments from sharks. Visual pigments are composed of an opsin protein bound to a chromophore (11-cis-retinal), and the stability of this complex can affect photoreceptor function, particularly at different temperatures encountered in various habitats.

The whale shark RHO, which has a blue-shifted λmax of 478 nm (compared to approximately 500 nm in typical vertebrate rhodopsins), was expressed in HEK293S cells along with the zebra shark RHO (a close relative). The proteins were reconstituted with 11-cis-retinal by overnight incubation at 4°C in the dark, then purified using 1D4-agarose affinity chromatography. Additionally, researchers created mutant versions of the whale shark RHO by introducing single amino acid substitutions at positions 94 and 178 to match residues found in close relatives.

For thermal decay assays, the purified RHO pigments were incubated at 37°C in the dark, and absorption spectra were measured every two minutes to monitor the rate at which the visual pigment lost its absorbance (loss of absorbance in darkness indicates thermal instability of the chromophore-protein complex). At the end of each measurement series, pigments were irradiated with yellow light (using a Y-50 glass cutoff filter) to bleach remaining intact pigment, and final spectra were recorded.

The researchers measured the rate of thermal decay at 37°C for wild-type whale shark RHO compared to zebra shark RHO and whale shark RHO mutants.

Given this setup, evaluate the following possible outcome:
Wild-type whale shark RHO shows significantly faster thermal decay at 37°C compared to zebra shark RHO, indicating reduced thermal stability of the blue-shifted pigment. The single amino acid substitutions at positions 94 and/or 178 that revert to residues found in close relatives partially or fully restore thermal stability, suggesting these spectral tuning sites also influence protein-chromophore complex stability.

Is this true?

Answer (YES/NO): YES